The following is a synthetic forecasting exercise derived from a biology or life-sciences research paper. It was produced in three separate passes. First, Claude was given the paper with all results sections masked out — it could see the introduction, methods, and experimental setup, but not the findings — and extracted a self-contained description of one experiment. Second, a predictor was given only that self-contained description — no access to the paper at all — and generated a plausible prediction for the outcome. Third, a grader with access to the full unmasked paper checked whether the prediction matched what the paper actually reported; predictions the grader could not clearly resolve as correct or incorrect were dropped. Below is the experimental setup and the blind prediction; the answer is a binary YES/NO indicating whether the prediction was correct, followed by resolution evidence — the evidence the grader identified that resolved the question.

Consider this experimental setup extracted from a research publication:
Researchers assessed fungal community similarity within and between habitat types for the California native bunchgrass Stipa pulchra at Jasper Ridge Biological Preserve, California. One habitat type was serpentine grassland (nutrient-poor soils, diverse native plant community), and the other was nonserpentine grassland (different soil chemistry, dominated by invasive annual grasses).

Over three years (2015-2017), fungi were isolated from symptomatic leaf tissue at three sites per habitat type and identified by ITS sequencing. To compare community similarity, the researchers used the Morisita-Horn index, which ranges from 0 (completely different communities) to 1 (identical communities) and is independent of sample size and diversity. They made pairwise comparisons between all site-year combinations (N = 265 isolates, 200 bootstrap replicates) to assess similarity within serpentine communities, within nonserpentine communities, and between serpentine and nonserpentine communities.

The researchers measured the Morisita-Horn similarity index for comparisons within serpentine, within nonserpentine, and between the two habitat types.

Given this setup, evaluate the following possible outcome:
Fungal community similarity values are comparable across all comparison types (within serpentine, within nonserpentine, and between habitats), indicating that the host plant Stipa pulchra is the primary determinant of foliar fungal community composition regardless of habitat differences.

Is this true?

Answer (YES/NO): NO